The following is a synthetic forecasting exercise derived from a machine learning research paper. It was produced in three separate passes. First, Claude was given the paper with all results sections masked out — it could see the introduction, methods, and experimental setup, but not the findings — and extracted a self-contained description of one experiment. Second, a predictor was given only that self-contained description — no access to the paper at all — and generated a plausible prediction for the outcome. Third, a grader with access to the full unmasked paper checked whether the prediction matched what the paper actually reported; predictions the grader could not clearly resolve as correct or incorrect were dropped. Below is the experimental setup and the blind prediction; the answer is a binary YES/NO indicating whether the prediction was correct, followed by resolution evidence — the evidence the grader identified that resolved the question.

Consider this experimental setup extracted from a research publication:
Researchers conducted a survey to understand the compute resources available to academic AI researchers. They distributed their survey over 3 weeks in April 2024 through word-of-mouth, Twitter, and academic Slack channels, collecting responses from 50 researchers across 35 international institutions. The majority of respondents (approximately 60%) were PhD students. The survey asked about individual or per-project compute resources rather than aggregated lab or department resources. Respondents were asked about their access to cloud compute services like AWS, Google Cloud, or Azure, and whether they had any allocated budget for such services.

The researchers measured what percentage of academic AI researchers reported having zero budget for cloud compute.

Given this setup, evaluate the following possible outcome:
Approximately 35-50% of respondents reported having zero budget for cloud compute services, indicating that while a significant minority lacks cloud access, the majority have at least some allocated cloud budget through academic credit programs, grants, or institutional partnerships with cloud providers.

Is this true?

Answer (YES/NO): NO